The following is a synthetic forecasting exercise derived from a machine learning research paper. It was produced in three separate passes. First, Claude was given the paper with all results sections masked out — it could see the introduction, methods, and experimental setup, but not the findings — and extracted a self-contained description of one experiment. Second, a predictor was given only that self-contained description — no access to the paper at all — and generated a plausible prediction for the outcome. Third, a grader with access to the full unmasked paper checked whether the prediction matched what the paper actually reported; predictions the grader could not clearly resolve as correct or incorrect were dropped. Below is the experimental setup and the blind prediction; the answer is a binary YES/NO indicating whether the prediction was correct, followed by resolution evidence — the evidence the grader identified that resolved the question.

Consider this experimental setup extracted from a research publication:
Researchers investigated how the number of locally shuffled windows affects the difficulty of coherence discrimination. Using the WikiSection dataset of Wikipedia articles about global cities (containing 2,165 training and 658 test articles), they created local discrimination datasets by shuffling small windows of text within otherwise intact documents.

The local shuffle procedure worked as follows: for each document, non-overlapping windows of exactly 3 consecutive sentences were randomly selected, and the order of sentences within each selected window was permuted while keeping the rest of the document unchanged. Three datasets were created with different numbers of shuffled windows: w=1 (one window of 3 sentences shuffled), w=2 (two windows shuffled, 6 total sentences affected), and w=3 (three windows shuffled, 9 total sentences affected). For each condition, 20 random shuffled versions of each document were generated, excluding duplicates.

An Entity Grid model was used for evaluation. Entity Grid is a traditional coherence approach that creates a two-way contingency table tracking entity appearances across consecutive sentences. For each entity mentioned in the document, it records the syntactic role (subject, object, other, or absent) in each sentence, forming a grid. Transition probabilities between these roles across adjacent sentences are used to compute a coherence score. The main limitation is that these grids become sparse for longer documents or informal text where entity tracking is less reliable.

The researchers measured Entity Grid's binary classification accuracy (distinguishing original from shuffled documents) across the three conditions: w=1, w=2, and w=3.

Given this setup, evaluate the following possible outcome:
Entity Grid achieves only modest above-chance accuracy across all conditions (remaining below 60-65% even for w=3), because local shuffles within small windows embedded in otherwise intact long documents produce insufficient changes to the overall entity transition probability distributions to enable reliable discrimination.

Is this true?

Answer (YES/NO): NO